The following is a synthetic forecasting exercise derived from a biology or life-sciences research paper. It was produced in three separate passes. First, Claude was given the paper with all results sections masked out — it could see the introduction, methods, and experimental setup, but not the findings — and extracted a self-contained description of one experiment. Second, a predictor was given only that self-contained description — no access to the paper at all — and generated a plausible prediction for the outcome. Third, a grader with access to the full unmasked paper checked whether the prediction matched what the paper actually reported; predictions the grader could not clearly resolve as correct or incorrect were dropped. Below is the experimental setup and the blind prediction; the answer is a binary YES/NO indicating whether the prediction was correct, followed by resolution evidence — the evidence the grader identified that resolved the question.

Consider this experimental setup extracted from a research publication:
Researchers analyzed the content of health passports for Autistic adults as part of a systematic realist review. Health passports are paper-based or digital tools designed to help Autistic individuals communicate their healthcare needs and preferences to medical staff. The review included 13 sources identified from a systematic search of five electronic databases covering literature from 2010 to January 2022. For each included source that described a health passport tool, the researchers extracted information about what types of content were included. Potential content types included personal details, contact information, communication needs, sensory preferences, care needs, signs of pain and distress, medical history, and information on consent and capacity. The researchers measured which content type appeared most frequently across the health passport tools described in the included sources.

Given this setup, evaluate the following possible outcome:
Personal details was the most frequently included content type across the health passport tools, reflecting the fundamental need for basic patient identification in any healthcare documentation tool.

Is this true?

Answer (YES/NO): NO